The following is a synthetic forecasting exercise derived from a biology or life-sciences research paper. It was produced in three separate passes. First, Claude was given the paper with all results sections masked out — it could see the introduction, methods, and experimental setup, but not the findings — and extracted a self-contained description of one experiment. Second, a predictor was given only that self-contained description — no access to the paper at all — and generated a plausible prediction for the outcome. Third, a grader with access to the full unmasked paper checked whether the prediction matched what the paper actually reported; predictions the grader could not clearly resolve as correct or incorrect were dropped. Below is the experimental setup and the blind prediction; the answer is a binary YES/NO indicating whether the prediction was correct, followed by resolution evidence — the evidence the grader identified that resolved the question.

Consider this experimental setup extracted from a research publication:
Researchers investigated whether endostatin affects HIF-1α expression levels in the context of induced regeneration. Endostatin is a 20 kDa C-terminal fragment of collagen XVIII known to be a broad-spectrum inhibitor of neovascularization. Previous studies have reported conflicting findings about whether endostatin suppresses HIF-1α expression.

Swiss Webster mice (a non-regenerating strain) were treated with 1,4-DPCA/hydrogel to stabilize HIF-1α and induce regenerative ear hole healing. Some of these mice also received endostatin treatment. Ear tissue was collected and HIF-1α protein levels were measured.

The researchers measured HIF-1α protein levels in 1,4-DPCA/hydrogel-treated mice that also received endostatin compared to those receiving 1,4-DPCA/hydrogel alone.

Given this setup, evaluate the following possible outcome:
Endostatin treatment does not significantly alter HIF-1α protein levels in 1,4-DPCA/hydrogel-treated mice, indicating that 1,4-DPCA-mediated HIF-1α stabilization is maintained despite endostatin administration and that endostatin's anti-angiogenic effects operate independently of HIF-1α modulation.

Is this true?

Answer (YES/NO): NO